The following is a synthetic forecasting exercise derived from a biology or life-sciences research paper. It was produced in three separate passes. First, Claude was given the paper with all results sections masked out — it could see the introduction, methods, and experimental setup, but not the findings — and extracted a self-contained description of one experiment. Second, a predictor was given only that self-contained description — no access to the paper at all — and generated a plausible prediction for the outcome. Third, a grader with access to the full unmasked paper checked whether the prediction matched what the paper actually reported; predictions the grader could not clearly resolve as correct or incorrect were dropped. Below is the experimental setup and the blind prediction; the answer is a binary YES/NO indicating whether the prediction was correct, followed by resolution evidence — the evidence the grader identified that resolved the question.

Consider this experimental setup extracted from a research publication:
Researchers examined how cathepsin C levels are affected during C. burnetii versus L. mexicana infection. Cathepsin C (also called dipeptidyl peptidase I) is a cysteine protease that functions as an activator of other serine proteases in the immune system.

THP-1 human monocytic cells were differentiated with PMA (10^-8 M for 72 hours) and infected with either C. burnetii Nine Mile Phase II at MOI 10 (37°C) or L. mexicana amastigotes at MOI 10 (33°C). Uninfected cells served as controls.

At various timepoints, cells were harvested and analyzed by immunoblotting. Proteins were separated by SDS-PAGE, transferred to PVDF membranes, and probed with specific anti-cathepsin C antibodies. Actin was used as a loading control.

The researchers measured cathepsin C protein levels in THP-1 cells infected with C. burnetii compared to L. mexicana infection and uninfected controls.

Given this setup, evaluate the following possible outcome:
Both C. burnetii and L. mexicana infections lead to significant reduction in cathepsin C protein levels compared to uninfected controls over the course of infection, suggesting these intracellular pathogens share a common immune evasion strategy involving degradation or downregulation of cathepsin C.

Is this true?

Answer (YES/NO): NO